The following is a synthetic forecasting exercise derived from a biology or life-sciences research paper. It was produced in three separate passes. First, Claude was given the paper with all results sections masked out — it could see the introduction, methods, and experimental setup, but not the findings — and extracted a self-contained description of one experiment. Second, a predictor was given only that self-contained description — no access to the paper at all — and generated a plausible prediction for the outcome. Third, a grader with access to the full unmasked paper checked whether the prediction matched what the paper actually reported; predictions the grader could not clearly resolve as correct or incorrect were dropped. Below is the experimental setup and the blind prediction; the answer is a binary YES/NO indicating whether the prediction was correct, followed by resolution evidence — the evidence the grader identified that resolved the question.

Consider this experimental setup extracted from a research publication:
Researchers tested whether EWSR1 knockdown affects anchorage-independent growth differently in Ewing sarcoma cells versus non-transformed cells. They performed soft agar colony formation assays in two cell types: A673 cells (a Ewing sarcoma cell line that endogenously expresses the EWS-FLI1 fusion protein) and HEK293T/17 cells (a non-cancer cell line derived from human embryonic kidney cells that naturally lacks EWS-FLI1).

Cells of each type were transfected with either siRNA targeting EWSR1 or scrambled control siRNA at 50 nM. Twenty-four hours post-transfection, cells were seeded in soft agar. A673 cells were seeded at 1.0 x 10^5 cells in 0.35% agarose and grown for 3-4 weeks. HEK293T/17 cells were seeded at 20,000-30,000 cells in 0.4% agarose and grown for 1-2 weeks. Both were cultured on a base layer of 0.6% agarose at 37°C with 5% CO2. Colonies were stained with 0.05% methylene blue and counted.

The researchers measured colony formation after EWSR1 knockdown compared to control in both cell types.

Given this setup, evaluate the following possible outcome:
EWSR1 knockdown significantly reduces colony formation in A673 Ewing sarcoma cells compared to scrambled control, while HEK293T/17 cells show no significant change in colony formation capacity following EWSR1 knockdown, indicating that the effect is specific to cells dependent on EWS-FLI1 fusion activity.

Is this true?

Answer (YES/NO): YES